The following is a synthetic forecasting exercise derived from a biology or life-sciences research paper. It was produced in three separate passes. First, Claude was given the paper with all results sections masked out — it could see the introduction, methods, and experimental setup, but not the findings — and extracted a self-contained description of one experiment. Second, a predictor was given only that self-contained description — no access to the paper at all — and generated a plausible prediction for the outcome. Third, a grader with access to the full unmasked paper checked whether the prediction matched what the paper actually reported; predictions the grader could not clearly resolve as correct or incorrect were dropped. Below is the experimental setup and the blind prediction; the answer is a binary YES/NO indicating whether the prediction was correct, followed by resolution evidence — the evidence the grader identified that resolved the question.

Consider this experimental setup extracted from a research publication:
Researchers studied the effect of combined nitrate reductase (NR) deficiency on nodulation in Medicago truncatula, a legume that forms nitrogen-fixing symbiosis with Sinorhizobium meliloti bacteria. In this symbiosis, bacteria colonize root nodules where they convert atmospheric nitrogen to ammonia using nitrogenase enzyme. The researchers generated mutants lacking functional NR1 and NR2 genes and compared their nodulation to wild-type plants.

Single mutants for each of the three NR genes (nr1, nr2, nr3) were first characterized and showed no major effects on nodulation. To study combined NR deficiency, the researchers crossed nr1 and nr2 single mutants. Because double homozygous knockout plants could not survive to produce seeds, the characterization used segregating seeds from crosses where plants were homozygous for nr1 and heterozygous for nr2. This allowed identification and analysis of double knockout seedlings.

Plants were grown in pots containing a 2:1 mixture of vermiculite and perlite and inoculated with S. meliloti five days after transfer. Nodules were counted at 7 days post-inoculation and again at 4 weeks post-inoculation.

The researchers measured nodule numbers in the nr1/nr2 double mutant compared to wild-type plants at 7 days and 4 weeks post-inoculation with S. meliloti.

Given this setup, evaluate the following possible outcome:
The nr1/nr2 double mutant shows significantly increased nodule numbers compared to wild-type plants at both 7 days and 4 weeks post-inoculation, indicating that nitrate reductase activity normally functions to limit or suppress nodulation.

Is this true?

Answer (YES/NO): NO